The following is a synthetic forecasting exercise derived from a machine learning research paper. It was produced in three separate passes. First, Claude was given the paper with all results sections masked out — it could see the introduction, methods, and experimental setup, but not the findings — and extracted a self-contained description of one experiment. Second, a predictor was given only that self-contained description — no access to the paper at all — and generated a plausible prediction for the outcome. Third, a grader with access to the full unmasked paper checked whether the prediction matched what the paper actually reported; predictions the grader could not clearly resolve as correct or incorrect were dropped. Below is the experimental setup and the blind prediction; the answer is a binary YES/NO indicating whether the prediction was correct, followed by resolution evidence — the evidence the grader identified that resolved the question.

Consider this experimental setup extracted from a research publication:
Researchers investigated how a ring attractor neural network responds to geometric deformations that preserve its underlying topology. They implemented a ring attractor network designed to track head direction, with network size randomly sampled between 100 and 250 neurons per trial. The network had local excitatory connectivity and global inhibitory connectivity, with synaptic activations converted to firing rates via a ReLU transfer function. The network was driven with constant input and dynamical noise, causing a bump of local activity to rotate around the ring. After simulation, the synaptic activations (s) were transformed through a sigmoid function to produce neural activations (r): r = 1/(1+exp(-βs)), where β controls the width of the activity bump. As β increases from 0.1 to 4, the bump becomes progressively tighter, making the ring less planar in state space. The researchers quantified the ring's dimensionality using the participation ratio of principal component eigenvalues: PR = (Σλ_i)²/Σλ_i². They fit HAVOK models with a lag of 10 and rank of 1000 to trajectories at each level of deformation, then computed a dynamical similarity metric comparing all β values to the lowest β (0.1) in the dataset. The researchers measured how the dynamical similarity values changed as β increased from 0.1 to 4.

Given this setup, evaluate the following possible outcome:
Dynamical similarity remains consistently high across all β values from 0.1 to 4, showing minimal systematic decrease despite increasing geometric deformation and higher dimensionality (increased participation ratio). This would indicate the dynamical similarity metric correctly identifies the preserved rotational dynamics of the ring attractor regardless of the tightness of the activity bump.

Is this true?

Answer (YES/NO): YES